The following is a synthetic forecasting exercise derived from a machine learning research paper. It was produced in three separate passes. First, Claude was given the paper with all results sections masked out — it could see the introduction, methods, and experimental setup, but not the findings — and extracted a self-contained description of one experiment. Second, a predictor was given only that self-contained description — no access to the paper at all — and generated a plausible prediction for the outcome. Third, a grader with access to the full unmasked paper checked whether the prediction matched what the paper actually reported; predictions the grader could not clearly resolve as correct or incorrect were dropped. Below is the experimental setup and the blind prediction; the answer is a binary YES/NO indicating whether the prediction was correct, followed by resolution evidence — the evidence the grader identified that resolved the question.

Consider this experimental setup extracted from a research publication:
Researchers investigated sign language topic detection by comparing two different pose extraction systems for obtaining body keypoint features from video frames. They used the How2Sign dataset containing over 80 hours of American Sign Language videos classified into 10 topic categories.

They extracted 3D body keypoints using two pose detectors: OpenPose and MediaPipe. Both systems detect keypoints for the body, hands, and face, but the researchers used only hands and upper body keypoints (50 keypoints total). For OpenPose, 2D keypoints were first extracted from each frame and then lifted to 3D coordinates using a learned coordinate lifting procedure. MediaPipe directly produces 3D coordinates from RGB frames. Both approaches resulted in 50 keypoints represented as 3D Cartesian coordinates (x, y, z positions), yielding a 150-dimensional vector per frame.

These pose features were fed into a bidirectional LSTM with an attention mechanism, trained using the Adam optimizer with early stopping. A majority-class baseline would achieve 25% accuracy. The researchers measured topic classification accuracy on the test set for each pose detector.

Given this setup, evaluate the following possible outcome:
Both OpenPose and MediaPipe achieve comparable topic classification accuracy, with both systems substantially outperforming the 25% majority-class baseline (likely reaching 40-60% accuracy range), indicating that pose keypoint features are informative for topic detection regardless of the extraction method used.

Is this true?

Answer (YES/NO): NO